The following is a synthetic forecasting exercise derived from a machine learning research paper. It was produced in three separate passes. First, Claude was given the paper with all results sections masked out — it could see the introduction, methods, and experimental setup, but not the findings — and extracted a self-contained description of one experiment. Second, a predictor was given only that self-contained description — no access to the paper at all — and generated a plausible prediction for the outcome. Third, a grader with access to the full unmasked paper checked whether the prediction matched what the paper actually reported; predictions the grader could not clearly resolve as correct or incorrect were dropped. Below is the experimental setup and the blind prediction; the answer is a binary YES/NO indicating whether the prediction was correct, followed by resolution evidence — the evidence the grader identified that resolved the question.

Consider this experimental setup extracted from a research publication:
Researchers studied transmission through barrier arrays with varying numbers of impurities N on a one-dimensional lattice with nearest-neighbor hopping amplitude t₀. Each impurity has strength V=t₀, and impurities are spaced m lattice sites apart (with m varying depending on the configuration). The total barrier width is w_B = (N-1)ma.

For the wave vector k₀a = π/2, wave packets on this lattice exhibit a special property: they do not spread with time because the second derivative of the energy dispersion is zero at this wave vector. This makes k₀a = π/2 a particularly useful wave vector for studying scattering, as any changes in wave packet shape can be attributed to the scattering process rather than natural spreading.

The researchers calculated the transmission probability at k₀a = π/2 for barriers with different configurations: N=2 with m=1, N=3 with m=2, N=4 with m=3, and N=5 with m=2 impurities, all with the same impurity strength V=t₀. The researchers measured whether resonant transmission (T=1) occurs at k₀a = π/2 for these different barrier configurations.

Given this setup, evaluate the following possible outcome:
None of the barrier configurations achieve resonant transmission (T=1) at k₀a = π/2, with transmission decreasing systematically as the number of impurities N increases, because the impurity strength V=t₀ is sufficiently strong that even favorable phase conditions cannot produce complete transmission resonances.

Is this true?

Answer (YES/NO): NO